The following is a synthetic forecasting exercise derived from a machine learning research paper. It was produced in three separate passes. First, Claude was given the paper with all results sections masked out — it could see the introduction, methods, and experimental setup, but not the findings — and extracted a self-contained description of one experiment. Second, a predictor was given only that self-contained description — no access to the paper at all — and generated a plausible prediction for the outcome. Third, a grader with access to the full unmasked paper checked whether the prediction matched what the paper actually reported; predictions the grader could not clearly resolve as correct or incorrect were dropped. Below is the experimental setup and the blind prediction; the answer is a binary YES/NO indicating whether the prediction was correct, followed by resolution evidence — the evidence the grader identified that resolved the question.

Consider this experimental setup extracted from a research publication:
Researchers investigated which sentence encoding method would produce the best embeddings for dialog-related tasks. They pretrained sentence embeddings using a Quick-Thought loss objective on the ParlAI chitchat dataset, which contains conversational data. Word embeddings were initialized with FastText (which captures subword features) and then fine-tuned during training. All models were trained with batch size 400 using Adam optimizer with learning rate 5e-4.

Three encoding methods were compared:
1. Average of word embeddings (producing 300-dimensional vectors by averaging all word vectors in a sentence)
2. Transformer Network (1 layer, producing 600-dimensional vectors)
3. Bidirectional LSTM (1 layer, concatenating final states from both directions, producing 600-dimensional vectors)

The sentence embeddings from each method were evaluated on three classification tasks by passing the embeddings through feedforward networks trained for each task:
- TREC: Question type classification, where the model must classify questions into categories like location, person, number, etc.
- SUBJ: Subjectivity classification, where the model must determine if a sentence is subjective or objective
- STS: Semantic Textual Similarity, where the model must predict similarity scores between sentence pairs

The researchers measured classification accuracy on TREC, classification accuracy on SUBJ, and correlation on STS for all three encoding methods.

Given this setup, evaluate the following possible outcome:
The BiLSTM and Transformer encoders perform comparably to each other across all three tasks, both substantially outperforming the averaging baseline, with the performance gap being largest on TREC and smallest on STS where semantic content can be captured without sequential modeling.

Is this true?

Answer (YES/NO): NO